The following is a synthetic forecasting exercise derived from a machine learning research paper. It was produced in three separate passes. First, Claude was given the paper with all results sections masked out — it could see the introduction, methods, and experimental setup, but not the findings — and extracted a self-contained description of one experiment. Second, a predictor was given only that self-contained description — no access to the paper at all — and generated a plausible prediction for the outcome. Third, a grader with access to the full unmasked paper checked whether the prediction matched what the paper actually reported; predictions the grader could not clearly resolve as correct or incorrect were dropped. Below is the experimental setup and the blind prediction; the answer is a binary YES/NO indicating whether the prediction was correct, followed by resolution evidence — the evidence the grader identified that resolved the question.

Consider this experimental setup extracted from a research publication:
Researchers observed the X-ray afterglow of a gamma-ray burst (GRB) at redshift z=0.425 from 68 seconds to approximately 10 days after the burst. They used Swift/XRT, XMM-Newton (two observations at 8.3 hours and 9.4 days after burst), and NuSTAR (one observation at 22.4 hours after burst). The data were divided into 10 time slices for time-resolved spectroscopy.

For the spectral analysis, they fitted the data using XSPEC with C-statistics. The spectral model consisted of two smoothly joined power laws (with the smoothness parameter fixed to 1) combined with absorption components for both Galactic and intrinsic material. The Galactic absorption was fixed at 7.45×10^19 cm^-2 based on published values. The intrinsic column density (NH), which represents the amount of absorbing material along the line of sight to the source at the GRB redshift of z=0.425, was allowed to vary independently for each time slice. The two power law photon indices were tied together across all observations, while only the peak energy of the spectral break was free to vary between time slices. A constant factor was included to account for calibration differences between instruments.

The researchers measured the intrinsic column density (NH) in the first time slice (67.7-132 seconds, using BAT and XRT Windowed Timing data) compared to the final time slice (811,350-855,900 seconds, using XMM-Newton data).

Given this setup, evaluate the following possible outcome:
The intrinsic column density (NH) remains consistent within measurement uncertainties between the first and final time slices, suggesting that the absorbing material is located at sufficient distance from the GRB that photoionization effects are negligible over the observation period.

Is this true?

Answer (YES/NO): NO